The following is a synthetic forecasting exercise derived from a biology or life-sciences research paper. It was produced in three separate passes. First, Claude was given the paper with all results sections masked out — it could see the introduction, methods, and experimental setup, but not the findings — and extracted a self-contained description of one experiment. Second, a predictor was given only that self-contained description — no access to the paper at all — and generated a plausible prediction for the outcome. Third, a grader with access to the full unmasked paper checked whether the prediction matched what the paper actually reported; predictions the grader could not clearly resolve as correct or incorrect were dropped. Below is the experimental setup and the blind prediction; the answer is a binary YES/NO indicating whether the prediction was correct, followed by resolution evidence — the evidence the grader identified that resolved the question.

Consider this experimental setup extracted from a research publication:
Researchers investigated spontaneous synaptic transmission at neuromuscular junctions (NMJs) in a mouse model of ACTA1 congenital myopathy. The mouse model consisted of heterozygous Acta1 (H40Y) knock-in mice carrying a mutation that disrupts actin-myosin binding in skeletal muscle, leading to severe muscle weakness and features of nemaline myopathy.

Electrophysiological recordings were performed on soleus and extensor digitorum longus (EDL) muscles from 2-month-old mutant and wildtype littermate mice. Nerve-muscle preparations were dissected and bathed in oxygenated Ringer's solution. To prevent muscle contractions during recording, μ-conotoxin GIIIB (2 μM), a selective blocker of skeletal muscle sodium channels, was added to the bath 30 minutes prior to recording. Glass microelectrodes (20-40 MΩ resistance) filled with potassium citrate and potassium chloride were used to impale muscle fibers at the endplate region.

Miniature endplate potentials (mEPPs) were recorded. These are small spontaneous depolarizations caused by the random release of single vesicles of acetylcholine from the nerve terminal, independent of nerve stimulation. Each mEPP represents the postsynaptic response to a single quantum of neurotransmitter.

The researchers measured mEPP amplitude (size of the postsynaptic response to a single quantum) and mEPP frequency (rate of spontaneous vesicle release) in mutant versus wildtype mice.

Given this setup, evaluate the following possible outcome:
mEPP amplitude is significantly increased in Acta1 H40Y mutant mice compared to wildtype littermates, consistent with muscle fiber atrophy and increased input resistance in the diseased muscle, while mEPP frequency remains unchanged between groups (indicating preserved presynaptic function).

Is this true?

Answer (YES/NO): NO